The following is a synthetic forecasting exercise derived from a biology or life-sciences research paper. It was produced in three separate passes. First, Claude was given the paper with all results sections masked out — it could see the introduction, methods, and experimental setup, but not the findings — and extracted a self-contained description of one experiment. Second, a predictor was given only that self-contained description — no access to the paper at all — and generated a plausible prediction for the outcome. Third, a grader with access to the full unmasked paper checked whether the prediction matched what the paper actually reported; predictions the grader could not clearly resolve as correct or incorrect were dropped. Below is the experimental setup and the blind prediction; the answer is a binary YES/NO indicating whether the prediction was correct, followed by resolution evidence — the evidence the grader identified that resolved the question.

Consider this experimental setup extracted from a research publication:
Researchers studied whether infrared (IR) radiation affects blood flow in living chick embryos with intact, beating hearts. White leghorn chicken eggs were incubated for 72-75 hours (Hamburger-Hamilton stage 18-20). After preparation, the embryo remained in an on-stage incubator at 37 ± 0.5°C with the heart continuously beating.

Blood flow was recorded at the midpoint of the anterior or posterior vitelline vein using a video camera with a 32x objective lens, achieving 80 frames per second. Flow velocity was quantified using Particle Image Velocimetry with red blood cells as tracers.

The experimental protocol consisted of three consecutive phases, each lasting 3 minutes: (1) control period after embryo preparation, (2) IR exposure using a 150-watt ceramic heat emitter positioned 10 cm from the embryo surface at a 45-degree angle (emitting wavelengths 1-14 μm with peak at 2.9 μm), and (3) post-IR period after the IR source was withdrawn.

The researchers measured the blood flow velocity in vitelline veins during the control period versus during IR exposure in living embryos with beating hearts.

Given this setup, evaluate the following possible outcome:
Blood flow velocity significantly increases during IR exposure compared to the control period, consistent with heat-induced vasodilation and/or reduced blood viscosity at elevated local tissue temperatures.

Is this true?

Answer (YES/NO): NO